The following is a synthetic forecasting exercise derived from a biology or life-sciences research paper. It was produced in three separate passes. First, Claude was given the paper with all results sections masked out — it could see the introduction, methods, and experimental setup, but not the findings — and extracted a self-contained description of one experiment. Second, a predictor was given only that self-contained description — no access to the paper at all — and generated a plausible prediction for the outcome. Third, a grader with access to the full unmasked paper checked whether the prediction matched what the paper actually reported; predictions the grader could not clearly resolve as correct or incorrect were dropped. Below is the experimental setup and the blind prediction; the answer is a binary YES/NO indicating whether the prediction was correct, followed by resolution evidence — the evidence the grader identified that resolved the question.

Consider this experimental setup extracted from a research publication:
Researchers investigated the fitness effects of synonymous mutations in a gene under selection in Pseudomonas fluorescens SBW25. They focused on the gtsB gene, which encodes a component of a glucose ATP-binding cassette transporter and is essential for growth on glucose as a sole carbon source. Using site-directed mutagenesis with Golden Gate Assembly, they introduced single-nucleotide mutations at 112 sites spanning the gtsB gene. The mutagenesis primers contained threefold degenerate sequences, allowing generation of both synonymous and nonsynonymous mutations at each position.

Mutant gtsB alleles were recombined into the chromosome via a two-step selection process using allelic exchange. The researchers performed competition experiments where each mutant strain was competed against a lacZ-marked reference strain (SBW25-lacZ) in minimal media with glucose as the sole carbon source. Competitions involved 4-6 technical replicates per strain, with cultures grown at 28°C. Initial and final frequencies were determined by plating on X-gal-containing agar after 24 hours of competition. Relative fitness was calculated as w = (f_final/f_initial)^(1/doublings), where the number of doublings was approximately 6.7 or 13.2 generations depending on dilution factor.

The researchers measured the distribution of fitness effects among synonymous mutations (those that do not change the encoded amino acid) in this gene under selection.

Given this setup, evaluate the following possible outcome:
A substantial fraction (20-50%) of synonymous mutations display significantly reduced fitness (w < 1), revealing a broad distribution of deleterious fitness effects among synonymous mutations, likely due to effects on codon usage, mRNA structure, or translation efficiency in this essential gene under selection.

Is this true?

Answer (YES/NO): NO